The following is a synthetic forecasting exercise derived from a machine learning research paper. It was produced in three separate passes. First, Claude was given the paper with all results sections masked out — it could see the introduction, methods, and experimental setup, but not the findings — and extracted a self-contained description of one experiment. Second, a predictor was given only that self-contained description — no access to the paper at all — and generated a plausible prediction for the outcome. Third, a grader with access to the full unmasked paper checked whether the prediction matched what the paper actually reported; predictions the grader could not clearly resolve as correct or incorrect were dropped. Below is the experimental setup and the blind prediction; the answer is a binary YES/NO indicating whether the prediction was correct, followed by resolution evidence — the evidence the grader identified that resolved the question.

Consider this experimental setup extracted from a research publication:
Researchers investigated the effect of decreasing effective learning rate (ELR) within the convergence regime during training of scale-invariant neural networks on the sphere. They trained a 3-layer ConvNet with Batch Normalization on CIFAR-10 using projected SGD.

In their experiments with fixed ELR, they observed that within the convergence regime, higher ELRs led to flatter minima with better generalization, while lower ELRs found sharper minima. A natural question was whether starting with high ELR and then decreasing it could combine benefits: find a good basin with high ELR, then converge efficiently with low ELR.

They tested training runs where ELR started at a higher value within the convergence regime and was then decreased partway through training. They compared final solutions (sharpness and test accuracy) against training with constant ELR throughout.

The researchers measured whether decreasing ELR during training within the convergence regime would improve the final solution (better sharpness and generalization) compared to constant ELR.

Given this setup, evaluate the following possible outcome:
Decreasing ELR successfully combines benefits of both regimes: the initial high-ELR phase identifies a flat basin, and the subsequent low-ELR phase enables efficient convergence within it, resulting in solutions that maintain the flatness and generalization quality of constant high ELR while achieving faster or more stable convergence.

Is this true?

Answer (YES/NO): NO